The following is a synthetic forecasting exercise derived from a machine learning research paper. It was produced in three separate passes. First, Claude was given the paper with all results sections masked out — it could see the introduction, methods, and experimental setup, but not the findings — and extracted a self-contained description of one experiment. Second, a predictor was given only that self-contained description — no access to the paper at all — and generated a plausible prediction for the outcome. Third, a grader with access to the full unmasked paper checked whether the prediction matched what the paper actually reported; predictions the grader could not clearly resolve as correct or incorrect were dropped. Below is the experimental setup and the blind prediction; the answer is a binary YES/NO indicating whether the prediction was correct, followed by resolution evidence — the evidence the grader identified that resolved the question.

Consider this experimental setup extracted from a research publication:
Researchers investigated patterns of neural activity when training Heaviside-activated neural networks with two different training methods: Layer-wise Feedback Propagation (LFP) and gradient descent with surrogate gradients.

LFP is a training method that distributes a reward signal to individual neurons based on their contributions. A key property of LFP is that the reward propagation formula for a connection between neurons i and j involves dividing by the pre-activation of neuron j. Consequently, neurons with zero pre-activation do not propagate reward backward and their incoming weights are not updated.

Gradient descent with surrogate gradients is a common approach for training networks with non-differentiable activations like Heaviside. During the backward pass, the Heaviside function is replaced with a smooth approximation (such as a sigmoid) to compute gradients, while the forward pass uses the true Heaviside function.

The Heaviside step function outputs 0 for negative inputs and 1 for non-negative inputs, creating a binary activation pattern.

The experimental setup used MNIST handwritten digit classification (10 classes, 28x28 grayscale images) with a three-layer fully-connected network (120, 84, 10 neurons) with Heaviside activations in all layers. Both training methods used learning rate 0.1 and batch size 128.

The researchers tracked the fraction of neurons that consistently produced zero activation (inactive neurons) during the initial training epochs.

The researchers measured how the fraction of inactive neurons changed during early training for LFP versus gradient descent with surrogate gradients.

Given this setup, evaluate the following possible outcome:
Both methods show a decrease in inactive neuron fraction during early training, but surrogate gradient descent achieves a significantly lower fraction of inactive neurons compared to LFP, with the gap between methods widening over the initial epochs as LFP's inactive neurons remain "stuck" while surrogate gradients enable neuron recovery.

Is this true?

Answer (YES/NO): NO